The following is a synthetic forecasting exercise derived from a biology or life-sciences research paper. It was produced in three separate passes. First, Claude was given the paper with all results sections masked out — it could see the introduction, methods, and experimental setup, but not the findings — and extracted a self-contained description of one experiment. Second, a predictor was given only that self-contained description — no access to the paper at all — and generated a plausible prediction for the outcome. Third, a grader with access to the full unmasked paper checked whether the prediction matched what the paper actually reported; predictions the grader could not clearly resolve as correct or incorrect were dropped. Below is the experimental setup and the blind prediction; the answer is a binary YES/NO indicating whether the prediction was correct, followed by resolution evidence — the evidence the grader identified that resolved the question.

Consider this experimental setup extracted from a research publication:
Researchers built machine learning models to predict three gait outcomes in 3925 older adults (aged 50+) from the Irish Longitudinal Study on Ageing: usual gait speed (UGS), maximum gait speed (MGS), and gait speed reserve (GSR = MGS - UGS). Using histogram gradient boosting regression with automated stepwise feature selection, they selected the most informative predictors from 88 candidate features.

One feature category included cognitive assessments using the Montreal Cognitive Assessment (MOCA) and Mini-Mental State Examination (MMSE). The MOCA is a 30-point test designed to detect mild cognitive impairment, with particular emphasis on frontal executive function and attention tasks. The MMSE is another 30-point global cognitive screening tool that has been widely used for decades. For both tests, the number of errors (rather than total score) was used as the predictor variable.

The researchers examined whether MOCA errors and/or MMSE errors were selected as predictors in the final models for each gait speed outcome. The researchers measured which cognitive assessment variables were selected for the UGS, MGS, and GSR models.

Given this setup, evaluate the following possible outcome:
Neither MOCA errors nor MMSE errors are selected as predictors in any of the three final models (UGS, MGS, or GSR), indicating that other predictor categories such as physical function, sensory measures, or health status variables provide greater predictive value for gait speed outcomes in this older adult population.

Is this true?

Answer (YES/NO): NO